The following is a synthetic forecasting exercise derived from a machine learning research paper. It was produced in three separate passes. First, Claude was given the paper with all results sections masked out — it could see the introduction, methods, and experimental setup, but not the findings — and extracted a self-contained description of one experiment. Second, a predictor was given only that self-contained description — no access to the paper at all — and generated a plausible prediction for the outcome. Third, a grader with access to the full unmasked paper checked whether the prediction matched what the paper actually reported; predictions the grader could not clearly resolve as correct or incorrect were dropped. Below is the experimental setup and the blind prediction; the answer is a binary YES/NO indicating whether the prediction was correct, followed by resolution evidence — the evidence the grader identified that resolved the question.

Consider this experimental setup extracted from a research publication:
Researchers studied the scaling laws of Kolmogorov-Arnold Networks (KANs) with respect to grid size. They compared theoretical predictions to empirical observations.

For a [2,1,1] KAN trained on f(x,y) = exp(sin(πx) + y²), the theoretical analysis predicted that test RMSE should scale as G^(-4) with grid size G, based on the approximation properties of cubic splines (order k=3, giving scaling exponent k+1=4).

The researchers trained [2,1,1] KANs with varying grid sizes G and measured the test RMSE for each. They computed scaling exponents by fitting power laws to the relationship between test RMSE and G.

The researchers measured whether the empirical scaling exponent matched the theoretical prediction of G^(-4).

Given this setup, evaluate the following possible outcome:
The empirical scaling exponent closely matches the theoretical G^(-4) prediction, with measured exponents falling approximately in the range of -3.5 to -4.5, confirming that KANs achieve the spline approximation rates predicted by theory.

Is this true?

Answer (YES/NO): NO